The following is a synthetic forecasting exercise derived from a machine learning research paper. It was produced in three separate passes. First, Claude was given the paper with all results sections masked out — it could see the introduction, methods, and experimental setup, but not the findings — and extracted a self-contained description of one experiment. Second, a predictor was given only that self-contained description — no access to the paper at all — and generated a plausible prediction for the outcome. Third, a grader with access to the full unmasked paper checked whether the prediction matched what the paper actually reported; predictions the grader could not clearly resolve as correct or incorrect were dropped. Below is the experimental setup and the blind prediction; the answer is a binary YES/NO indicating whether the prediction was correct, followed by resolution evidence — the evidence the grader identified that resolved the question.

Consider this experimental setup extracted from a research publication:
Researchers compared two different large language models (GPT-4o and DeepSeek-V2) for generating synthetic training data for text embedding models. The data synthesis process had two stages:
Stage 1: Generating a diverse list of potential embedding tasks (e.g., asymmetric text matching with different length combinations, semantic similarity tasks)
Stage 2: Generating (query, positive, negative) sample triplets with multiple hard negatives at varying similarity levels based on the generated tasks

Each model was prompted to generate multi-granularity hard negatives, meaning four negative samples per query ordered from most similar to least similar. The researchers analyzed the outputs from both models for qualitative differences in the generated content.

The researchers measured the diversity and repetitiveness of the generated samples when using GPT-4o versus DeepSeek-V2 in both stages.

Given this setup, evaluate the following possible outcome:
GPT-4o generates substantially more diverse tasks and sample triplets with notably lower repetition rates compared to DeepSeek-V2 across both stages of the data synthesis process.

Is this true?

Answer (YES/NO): YES